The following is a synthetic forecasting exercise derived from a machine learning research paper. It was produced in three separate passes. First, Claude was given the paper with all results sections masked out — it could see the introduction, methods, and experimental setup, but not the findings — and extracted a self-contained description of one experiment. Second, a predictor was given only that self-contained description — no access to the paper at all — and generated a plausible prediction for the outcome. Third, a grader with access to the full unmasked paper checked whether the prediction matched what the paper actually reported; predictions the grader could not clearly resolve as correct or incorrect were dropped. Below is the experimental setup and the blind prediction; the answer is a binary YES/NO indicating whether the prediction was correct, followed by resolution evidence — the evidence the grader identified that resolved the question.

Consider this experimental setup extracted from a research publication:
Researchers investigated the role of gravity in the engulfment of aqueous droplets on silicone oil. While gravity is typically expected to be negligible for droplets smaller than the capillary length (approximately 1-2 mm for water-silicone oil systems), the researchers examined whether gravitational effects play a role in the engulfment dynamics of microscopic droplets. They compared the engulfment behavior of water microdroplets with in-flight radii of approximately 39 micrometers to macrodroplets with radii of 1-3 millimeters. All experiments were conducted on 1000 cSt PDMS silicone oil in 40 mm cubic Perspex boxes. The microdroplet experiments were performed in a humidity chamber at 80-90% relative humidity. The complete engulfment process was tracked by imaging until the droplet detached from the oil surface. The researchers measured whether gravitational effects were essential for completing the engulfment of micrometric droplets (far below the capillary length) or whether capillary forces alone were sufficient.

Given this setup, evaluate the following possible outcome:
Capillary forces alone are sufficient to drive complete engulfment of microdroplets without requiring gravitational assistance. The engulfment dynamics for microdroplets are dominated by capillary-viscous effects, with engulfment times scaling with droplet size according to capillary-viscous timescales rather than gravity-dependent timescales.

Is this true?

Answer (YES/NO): NO